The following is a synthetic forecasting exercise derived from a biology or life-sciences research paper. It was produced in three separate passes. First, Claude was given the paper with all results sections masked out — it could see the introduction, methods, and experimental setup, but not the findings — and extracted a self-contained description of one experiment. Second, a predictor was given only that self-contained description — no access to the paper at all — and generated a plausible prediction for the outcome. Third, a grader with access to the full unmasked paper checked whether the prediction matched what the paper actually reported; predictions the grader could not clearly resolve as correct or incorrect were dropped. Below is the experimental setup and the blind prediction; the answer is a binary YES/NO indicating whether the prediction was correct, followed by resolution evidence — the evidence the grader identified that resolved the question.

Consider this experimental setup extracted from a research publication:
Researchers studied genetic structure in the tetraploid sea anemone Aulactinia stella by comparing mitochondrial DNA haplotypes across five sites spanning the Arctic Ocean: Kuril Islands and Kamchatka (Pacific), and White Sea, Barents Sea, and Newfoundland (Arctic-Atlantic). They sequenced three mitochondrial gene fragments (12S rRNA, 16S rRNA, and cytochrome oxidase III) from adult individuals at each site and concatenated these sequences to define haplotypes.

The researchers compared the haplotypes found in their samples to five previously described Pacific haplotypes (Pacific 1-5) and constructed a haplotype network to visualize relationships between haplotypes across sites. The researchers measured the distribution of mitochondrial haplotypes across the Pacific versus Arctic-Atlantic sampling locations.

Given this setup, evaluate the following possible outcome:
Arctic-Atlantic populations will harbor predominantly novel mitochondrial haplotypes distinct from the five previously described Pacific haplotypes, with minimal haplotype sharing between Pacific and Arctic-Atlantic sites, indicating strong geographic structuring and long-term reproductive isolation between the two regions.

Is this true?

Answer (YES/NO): NO